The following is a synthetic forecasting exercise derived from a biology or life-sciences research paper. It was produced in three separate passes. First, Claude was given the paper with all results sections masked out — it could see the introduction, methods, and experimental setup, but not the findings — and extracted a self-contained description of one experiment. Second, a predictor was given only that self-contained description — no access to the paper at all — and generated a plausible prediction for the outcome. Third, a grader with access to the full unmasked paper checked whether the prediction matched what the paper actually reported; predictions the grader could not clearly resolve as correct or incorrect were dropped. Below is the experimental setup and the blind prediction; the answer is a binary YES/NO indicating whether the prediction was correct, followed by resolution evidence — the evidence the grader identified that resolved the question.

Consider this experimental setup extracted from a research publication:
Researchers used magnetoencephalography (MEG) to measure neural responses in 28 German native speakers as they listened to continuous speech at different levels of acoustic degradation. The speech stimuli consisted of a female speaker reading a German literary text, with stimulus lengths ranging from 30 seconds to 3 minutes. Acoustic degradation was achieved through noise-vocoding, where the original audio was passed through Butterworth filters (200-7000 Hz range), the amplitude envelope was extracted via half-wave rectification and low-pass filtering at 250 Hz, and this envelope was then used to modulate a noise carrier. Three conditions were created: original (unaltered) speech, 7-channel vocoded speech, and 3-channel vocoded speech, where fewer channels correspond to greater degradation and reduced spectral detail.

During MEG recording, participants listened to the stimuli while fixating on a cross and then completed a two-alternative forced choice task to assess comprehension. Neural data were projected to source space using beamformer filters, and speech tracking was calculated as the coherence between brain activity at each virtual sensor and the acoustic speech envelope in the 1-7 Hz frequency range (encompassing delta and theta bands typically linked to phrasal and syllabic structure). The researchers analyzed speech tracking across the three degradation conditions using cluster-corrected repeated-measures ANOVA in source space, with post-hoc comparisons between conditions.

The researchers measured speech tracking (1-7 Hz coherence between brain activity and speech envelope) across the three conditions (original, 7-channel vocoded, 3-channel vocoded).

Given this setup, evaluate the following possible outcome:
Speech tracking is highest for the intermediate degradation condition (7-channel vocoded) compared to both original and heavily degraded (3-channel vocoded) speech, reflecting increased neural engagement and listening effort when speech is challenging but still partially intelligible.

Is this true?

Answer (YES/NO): NO